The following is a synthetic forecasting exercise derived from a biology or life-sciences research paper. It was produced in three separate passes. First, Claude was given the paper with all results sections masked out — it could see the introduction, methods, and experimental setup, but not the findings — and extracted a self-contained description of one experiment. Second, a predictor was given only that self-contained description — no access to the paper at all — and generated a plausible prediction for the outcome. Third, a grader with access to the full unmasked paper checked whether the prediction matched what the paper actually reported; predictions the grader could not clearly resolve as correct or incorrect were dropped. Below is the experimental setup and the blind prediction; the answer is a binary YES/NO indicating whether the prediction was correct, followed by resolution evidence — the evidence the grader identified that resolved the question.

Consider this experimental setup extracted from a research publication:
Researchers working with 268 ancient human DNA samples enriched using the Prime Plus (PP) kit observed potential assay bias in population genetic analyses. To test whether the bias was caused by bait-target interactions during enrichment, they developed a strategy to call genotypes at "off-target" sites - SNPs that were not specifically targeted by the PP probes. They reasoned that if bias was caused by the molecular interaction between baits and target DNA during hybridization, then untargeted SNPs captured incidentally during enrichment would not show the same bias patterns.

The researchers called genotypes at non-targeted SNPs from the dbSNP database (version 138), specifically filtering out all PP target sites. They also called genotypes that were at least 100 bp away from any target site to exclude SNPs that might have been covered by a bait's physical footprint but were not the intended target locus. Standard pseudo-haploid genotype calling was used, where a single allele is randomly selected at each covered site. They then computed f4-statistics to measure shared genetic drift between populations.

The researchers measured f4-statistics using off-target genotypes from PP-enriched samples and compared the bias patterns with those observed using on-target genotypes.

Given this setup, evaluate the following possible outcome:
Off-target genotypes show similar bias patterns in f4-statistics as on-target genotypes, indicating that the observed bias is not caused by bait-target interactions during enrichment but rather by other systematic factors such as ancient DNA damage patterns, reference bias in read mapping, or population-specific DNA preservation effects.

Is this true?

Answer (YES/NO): NO